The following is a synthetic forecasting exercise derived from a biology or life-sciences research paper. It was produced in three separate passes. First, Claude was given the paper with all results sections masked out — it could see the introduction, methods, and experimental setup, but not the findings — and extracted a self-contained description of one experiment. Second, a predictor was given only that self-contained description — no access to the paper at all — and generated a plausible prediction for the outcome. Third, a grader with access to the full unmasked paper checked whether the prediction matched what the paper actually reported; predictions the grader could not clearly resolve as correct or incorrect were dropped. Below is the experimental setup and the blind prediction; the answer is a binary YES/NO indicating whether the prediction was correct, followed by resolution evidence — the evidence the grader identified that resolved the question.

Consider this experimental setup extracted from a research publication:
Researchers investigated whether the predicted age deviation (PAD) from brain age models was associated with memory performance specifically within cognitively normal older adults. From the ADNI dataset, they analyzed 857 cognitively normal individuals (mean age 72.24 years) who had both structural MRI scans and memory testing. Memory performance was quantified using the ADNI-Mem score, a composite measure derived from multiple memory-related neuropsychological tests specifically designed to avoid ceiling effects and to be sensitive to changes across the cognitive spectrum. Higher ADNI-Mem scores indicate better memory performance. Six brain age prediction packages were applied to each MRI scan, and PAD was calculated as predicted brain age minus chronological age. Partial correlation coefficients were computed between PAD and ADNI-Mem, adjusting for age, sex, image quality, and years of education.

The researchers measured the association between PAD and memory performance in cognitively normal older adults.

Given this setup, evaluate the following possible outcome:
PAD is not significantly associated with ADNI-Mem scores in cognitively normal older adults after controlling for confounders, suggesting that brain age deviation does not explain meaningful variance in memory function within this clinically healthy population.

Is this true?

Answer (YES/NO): YES